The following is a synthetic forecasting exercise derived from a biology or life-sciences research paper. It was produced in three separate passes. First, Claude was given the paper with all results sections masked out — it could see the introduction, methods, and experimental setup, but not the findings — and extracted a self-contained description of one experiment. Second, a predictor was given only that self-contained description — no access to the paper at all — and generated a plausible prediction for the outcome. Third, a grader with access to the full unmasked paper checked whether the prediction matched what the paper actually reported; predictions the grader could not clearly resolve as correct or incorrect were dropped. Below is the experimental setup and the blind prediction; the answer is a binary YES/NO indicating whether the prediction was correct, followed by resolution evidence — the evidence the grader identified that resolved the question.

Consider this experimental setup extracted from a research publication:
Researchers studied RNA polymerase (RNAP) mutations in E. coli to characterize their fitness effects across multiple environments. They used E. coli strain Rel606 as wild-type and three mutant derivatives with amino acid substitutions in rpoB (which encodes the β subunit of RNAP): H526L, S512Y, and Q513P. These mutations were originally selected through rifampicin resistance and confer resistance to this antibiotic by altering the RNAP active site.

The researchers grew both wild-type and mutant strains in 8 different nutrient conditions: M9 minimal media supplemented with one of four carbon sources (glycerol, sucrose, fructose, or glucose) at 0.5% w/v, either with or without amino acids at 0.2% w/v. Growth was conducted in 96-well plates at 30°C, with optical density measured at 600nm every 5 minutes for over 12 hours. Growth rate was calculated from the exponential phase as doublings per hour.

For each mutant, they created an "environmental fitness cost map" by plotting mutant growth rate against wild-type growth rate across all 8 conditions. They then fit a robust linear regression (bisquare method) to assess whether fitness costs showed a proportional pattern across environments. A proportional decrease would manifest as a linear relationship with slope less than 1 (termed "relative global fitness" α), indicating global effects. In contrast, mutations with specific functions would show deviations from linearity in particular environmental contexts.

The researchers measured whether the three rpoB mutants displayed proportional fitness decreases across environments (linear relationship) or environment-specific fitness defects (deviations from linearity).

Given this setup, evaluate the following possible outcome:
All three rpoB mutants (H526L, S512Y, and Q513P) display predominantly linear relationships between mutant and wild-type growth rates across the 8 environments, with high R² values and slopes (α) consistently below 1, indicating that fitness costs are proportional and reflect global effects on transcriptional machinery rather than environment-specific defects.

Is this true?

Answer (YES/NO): NO